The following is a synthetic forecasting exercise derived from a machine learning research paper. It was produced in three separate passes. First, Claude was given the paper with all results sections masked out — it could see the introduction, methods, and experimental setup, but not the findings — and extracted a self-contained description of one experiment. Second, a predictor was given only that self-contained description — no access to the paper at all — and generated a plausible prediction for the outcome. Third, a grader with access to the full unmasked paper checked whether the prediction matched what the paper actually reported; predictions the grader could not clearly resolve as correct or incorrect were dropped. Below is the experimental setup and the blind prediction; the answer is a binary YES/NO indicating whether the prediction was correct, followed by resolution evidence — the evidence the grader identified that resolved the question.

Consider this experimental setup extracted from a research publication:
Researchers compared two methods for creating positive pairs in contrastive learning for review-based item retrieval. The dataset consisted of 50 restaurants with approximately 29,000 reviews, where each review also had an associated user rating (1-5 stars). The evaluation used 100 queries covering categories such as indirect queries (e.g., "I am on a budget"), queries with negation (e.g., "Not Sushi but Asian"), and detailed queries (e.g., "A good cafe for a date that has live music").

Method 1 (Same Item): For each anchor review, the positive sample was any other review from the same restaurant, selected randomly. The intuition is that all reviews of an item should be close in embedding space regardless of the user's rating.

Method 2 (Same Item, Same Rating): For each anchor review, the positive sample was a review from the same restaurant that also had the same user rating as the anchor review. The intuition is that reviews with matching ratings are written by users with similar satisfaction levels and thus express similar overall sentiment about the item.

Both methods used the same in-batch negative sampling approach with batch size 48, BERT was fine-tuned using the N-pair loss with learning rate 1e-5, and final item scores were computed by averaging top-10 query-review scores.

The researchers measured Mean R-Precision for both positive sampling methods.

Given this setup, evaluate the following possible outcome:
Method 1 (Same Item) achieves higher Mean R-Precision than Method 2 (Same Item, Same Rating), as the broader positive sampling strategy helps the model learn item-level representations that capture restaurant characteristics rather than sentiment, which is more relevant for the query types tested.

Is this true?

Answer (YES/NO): YES